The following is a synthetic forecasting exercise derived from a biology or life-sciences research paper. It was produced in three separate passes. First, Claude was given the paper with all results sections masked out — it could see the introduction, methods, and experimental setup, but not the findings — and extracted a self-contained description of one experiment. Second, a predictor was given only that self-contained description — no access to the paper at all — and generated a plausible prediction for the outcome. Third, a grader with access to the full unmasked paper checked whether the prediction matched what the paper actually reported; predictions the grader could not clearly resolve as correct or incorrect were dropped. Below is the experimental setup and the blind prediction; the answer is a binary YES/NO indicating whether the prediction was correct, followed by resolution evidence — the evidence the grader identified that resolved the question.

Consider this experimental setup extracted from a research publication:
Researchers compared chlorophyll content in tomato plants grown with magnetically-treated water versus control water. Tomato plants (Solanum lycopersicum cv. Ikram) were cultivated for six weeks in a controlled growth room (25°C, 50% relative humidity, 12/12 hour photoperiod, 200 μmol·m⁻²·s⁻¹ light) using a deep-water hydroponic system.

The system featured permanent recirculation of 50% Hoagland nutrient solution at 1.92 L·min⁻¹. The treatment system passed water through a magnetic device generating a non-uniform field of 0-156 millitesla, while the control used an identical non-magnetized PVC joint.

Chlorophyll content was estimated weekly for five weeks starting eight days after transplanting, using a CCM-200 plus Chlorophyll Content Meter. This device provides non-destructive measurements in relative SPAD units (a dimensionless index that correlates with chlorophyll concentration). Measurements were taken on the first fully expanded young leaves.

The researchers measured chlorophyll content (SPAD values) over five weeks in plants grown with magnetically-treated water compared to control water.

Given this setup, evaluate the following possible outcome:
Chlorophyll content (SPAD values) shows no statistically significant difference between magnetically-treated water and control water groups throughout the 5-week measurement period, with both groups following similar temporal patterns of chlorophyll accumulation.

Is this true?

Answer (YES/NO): NO